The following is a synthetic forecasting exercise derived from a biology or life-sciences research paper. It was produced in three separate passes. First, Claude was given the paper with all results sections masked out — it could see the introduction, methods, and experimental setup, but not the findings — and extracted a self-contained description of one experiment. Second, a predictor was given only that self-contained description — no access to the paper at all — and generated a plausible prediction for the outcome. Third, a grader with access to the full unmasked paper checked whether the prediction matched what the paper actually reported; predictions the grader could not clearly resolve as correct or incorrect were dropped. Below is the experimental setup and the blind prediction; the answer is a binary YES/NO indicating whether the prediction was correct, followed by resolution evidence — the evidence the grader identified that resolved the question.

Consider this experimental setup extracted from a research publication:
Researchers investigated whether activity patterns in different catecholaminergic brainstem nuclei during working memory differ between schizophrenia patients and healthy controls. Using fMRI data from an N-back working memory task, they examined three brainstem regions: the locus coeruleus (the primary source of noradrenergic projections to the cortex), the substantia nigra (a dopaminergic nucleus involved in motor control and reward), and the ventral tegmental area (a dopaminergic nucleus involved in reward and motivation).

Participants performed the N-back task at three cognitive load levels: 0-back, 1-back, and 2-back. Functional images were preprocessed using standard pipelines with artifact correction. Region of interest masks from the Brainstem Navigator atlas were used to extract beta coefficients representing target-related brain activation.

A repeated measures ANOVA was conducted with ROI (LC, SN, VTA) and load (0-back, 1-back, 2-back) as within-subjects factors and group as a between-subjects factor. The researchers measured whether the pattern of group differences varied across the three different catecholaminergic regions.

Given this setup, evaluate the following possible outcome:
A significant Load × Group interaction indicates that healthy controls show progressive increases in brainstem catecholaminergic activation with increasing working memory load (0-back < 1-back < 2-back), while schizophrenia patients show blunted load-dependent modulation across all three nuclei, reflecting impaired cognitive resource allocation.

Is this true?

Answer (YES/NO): NO